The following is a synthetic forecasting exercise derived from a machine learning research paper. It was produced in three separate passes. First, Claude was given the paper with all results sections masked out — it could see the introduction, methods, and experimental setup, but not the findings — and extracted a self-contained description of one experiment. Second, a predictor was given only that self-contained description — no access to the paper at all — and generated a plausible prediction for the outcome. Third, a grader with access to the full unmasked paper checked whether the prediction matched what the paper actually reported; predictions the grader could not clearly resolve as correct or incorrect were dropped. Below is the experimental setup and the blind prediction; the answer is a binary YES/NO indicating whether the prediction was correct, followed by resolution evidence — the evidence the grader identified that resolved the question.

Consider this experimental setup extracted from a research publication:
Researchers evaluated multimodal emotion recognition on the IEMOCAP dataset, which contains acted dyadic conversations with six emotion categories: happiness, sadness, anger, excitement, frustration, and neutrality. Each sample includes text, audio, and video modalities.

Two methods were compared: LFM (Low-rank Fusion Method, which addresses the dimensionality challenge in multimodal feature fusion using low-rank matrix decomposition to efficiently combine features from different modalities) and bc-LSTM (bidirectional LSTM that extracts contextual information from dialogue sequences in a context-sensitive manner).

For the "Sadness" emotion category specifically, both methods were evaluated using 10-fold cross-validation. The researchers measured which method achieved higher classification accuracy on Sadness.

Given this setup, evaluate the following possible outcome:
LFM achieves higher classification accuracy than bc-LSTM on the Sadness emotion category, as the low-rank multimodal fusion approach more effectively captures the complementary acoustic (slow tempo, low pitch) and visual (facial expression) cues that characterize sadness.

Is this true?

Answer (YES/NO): YES